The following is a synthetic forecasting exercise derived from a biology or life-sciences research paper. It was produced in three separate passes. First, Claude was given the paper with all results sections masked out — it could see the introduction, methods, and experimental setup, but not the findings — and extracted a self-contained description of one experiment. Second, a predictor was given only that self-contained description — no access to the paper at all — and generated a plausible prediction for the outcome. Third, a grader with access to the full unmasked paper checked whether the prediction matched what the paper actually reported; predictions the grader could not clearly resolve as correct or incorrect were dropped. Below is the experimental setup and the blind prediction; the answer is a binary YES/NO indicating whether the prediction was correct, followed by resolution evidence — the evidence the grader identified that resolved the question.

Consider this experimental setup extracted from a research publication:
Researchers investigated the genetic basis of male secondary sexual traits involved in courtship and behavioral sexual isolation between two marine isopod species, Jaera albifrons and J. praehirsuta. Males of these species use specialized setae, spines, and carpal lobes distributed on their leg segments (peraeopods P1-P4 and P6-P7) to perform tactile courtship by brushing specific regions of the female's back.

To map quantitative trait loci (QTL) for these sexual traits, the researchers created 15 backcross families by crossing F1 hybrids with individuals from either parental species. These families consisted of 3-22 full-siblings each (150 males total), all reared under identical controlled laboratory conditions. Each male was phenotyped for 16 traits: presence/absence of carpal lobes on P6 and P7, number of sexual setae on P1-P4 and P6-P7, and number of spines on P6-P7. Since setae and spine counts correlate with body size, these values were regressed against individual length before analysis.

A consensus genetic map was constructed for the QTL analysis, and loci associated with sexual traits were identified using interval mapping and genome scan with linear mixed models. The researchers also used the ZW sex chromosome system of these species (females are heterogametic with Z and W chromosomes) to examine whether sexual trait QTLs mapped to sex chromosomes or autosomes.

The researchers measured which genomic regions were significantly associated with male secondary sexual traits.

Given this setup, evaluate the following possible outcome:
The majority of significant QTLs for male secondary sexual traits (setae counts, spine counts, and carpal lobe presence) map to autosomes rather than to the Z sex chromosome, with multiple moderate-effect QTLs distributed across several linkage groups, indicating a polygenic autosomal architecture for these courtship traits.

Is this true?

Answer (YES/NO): NO